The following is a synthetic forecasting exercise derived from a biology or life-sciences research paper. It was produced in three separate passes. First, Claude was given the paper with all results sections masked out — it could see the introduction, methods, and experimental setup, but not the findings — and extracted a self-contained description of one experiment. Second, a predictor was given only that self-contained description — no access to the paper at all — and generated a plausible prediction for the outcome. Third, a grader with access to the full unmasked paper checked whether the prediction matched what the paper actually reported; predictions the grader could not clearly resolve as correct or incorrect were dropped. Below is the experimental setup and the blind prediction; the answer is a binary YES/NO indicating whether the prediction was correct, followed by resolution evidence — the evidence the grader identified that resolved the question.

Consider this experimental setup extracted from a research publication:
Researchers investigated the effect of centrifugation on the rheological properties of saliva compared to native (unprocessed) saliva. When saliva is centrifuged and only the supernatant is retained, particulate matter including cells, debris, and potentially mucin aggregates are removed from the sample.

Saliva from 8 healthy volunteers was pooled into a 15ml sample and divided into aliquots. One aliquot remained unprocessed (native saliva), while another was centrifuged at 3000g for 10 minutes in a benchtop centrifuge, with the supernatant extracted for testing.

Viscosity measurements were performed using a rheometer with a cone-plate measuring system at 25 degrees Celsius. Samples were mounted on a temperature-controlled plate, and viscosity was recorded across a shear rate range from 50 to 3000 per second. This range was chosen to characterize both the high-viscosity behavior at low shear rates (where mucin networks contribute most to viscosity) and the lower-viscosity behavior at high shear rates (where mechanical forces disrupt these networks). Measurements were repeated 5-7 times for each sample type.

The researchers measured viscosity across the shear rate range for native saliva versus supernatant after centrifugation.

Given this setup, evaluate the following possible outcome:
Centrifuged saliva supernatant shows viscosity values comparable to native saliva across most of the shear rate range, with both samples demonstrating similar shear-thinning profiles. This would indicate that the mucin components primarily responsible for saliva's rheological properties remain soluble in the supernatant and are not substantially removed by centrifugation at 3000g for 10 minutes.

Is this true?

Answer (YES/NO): NO